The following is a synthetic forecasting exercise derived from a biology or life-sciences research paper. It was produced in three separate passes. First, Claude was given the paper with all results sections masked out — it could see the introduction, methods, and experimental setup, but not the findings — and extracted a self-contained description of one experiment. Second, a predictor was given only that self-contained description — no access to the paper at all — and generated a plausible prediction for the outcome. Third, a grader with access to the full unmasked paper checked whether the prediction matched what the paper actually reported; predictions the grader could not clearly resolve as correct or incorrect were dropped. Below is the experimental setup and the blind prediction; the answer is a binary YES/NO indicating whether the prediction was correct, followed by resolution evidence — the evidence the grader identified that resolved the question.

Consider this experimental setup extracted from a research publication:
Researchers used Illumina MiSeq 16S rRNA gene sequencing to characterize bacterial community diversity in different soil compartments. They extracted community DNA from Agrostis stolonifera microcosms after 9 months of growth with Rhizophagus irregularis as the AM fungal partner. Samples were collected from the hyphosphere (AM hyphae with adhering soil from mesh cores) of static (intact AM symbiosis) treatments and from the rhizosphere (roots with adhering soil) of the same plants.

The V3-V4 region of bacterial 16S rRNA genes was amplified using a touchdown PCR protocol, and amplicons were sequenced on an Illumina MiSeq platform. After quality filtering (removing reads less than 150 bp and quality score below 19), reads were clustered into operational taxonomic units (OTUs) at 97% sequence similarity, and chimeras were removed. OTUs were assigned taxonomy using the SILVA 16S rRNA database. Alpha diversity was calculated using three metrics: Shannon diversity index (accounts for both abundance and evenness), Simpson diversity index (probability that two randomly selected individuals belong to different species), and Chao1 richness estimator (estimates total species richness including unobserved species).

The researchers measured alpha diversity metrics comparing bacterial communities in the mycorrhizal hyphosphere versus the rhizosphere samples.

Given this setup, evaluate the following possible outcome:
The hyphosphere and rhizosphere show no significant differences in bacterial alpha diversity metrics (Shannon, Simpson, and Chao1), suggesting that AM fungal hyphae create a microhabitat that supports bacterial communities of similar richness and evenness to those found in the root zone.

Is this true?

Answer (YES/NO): NO